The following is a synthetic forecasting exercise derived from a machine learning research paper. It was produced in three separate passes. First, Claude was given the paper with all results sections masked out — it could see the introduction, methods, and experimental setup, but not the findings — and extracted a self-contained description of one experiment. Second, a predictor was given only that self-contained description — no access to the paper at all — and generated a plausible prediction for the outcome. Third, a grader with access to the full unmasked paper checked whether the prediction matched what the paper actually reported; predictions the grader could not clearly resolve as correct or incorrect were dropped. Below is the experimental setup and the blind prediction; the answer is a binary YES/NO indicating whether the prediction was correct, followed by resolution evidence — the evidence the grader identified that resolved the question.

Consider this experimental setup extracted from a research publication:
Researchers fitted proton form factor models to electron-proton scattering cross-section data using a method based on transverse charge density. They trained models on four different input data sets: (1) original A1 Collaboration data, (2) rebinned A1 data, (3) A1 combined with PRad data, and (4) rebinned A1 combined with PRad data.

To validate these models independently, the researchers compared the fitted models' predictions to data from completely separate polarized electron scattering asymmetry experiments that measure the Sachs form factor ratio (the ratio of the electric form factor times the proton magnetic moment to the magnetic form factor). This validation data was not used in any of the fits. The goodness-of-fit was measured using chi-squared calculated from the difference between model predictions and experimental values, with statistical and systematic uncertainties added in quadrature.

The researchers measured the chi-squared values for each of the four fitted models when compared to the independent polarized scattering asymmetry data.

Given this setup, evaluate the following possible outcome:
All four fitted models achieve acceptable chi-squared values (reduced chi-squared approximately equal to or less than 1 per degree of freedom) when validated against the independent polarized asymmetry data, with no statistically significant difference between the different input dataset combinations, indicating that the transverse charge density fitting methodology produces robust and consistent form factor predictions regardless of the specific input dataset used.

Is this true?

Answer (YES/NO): NO